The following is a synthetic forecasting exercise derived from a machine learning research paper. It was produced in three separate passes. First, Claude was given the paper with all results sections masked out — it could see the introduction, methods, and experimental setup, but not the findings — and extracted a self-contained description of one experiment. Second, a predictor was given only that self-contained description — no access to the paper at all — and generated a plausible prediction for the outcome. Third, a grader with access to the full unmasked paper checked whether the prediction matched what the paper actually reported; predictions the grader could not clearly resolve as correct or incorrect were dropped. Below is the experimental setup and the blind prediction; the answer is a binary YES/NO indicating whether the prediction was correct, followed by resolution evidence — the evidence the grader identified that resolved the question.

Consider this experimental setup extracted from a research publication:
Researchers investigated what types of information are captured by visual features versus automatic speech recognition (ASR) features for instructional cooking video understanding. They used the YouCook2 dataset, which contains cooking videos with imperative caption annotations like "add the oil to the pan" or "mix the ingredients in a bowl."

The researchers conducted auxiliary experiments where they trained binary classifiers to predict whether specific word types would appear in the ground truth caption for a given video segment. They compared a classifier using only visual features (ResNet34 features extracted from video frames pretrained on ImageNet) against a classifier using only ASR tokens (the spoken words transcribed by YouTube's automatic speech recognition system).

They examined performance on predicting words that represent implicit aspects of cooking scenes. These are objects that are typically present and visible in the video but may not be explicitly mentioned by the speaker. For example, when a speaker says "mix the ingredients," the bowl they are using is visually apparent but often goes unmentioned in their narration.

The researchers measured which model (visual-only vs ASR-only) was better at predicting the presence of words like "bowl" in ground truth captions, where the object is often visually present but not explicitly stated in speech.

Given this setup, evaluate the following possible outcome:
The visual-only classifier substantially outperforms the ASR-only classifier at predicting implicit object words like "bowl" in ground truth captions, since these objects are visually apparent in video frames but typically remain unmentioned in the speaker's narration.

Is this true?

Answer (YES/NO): YES